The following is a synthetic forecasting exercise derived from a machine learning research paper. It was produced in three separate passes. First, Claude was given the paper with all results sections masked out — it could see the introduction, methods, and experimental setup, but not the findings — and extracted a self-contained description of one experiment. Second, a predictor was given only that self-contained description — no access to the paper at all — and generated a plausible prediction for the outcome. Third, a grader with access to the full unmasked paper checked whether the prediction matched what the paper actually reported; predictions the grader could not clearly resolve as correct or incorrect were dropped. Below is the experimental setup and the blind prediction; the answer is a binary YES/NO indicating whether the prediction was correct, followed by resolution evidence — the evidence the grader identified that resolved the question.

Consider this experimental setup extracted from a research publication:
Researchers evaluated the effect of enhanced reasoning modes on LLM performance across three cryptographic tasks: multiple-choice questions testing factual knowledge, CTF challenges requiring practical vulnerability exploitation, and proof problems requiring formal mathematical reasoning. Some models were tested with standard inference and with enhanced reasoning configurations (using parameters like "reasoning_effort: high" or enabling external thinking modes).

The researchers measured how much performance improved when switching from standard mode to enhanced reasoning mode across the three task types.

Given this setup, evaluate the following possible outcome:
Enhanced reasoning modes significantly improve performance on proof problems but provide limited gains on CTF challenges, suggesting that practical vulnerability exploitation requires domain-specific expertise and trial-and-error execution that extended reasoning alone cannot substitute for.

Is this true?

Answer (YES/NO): YES